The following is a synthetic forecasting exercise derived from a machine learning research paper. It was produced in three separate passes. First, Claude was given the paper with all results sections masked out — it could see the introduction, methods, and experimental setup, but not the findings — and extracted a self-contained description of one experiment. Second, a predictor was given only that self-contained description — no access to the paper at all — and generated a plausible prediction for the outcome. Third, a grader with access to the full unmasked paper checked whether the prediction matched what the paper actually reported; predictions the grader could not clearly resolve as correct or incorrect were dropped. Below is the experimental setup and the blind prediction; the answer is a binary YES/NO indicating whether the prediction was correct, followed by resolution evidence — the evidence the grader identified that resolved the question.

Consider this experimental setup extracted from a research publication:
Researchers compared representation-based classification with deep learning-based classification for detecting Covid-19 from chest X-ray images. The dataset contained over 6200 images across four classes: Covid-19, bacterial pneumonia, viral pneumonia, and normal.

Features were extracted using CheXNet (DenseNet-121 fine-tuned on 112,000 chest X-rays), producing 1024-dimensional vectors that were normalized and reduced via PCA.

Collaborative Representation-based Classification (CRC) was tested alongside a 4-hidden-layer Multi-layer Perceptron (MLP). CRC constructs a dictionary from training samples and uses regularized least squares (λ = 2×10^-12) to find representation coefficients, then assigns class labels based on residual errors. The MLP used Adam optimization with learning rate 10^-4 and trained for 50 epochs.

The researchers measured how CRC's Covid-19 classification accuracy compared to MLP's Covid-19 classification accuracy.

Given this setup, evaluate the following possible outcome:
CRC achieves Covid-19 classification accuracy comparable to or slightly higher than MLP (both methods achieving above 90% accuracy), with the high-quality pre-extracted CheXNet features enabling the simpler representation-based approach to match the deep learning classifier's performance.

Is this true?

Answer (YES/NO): YES